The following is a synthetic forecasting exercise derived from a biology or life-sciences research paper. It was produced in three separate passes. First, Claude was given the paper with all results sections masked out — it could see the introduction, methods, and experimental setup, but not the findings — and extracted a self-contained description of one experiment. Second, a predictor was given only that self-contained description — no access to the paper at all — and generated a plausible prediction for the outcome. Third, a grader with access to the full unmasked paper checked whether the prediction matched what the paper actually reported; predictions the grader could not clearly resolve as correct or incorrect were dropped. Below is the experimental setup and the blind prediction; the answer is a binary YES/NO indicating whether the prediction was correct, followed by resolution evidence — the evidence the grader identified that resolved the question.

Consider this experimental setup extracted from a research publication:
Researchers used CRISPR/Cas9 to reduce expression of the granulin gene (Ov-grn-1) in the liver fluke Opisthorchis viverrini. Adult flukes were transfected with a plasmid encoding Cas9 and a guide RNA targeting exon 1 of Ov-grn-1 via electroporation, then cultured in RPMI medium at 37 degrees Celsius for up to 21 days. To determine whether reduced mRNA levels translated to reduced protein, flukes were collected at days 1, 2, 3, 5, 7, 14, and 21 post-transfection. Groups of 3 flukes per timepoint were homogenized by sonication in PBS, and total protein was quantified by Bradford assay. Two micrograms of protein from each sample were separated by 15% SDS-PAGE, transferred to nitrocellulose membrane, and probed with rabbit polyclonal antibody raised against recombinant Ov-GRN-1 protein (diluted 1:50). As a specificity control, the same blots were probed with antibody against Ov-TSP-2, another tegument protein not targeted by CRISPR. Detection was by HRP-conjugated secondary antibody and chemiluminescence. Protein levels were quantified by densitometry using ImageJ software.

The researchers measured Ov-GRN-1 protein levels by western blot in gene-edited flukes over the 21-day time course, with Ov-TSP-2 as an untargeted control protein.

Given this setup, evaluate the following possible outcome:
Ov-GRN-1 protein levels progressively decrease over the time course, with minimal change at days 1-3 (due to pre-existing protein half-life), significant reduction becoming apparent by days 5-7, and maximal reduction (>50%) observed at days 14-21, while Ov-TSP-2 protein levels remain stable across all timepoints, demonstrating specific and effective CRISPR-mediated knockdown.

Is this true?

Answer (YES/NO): NO